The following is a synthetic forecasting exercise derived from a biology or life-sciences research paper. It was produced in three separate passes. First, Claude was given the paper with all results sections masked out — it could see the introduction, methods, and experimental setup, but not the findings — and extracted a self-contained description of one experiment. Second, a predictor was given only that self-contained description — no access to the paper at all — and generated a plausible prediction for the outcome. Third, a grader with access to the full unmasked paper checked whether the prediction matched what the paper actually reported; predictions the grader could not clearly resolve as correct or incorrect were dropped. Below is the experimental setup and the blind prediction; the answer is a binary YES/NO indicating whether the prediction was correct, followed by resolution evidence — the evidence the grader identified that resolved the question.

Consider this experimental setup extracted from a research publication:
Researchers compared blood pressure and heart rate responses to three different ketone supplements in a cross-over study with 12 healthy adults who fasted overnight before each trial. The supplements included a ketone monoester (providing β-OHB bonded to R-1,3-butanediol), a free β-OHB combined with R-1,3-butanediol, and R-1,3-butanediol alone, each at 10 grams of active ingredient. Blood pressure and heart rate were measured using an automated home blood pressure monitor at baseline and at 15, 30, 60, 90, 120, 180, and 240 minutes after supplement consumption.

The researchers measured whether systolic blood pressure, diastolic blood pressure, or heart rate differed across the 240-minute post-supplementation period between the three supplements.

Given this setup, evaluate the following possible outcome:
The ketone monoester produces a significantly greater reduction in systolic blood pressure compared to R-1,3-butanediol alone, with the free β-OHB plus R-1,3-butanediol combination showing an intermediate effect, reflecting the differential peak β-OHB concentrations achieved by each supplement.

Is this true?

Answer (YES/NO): NO